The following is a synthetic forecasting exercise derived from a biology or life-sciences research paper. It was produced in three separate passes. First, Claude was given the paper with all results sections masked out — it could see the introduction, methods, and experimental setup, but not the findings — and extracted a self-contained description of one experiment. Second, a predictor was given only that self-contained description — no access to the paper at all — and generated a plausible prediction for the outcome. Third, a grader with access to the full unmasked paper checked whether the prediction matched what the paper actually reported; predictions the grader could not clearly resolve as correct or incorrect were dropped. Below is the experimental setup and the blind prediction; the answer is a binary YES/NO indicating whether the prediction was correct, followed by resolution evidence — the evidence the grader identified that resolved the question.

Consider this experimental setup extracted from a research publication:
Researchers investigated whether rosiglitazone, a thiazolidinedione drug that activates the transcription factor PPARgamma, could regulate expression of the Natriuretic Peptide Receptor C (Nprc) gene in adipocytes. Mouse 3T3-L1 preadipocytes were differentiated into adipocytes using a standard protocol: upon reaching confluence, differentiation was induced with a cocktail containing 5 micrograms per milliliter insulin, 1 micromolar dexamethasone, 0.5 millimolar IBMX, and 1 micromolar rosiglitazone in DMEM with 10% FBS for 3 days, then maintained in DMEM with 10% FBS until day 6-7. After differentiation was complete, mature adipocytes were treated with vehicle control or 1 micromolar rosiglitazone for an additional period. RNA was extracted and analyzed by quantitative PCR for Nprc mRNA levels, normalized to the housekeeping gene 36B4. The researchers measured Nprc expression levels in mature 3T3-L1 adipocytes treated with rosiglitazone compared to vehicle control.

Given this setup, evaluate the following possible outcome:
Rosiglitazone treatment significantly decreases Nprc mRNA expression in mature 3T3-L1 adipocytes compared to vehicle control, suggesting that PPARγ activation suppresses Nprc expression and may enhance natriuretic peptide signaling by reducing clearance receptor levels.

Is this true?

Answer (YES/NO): NO